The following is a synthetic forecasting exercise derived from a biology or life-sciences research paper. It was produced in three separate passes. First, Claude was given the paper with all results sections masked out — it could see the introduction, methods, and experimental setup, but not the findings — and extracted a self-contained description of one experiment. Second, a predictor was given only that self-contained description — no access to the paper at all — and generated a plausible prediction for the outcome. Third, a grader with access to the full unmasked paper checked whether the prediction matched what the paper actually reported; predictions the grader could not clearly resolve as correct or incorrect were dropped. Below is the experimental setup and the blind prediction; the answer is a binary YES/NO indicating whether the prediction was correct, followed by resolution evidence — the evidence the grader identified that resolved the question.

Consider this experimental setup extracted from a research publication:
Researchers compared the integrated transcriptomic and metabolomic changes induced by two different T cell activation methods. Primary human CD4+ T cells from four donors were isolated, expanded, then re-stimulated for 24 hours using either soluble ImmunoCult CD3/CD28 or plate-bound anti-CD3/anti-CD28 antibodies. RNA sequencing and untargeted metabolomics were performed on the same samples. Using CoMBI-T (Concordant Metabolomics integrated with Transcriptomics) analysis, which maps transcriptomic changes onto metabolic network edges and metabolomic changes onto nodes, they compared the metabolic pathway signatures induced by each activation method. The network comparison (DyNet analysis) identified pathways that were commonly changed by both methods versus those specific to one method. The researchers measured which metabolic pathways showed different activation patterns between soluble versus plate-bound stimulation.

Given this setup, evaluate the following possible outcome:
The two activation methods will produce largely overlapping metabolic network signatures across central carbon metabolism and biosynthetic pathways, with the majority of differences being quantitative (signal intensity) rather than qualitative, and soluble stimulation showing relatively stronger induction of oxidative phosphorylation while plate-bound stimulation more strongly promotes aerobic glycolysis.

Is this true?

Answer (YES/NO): NO